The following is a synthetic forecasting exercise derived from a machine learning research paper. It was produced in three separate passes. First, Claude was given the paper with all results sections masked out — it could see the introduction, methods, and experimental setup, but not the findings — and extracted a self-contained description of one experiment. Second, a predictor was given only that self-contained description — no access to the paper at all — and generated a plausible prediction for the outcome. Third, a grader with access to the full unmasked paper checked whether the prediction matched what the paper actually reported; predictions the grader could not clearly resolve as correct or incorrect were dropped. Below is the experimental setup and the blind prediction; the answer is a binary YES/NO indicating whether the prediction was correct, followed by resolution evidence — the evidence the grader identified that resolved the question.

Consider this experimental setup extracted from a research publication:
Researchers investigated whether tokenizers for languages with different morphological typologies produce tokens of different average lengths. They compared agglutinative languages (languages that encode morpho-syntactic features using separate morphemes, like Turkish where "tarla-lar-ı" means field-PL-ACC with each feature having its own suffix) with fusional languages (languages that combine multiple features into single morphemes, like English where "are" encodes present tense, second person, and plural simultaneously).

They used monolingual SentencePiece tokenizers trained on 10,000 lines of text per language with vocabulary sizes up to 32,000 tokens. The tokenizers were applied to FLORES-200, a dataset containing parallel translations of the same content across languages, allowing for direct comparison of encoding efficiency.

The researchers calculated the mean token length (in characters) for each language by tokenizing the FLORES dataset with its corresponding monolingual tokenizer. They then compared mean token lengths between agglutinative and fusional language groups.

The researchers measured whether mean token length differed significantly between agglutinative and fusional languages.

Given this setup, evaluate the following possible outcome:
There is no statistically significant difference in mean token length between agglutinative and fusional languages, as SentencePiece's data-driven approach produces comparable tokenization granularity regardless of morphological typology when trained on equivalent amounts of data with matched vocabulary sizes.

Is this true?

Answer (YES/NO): NO